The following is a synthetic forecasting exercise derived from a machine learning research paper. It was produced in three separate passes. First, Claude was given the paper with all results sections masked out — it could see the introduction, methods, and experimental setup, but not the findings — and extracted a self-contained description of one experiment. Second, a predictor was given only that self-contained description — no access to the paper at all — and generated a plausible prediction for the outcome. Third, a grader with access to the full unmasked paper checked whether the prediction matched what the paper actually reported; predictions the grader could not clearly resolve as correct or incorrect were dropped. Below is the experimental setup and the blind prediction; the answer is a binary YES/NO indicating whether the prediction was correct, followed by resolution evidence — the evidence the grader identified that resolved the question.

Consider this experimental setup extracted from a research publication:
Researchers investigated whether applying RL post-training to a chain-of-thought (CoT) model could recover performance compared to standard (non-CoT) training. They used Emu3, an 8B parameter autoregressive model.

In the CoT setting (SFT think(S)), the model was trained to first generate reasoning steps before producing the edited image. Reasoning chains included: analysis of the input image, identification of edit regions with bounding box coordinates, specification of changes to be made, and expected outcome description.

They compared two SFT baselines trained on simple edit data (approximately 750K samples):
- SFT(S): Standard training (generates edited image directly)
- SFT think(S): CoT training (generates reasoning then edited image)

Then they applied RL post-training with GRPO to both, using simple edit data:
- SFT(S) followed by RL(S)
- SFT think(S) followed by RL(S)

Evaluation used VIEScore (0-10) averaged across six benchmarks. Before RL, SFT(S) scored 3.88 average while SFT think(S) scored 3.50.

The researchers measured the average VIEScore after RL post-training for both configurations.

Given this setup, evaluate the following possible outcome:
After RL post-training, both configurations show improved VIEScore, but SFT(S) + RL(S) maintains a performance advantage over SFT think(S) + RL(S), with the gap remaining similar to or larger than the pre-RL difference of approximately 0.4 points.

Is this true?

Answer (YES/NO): YES